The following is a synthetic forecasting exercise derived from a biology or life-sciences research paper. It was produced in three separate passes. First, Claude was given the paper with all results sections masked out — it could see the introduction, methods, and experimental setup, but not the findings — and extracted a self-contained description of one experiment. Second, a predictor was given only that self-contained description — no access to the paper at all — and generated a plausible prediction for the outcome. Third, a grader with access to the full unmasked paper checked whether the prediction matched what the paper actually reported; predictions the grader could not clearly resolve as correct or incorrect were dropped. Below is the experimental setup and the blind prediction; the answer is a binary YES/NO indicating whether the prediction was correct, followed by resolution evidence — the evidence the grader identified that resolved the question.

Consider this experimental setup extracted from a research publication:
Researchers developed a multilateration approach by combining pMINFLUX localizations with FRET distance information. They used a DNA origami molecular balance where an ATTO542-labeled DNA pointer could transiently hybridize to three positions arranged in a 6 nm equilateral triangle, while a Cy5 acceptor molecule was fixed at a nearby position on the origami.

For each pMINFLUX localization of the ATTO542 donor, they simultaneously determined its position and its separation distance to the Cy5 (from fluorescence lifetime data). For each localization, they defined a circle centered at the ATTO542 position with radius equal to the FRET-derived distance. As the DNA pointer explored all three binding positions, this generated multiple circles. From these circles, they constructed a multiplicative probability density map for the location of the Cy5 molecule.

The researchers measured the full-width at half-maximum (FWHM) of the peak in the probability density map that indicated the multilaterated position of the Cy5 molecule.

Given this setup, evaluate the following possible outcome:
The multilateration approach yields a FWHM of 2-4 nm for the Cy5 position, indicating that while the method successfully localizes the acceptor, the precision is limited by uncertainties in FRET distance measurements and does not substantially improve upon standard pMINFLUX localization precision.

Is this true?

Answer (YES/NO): NO